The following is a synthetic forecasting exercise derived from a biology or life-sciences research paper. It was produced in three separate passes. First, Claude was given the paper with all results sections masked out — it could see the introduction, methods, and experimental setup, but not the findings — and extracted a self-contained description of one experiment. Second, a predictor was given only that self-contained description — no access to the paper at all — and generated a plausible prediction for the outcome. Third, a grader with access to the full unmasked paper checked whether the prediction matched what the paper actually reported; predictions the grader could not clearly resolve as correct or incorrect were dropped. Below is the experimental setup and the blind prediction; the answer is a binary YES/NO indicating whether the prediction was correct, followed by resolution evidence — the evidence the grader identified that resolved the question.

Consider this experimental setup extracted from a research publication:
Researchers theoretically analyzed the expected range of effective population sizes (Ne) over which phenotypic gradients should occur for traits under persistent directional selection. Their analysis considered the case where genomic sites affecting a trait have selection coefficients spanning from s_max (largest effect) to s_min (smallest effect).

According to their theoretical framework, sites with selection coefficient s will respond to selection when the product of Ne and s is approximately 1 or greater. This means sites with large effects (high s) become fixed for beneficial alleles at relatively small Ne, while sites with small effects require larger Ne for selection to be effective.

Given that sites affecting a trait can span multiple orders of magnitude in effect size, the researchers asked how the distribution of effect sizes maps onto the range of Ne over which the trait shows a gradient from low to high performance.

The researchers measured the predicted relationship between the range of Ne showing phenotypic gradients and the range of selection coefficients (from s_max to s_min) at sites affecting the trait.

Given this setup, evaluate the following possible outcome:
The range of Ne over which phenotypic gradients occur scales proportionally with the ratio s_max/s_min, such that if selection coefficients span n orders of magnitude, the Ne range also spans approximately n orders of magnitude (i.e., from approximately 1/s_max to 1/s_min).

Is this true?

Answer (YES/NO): YES